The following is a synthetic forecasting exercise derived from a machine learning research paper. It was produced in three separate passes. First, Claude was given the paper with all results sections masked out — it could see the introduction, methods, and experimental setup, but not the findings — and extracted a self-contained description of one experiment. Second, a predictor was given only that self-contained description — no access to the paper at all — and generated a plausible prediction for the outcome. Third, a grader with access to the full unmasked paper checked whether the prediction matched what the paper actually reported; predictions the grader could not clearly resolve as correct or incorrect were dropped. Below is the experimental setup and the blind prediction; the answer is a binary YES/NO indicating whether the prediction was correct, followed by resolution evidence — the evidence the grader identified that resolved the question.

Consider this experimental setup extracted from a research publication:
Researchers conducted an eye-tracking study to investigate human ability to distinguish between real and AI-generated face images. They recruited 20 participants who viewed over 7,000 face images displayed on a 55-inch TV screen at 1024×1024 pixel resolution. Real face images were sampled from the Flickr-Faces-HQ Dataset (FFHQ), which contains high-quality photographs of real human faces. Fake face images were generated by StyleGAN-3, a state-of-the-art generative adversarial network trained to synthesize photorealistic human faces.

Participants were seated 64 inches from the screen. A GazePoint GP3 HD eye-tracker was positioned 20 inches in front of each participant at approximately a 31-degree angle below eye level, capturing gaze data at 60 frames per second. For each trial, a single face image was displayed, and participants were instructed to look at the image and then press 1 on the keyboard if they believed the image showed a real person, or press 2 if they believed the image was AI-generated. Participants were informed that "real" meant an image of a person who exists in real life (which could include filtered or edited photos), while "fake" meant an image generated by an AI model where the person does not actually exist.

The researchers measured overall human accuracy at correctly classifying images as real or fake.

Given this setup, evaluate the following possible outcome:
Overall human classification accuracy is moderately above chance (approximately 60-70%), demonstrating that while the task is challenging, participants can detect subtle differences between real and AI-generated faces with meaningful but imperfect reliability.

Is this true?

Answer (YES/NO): NO